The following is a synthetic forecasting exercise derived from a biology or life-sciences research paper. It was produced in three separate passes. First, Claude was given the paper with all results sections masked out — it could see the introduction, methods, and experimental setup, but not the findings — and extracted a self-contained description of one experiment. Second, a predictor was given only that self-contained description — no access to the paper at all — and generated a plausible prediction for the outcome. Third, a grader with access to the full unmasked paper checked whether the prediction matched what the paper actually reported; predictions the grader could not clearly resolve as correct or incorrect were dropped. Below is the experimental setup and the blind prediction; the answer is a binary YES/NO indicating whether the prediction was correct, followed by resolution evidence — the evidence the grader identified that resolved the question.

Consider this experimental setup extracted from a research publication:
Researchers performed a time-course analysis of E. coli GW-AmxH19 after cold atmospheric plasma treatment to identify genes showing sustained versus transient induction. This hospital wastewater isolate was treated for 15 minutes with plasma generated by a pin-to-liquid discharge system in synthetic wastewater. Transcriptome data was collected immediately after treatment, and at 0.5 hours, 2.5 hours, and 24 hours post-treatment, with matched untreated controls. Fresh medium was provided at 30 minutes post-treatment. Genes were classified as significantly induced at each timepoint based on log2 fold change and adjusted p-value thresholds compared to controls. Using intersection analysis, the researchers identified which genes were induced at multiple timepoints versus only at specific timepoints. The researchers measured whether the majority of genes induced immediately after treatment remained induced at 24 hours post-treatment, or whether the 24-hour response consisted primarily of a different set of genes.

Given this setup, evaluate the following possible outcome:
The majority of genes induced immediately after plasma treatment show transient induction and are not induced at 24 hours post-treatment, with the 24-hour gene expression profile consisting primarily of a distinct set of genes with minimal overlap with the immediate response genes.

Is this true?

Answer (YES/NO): YES